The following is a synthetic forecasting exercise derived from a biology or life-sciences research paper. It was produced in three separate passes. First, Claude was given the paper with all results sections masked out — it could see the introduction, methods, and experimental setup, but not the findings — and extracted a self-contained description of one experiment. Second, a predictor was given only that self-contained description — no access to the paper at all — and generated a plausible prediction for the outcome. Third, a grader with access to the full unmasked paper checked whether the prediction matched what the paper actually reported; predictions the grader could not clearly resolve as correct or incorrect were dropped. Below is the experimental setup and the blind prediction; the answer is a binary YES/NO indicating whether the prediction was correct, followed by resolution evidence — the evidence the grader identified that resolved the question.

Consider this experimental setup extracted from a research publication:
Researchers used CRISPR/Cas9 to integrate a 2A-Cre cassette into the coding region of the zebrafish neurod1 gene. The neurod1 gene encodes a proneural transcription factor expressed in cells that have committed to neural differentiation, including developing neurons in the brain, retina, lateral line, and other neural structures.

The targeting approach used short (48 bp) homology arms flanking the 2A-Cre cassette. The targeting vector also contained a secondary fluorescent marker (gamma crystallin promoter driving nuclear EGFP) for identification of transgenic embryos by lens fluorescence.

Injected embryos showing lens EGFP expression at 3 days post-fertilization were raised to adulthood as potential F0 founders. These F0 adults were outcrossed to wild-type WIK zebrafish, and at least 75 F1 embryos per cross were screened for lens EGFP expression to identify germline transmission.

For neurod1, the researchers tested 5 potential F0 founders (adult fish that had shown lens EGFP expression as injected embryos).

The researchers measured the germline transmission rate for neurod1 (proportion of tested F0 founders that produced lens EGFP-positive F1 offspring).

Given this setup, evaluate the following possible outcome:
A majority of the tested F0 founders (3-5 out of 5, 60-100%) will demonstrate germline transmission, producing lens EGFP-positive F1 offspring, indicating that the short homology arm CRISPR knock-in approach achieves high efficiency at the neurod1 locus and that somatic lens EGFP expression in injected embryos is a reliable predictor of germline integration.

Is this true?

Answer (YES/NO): NO